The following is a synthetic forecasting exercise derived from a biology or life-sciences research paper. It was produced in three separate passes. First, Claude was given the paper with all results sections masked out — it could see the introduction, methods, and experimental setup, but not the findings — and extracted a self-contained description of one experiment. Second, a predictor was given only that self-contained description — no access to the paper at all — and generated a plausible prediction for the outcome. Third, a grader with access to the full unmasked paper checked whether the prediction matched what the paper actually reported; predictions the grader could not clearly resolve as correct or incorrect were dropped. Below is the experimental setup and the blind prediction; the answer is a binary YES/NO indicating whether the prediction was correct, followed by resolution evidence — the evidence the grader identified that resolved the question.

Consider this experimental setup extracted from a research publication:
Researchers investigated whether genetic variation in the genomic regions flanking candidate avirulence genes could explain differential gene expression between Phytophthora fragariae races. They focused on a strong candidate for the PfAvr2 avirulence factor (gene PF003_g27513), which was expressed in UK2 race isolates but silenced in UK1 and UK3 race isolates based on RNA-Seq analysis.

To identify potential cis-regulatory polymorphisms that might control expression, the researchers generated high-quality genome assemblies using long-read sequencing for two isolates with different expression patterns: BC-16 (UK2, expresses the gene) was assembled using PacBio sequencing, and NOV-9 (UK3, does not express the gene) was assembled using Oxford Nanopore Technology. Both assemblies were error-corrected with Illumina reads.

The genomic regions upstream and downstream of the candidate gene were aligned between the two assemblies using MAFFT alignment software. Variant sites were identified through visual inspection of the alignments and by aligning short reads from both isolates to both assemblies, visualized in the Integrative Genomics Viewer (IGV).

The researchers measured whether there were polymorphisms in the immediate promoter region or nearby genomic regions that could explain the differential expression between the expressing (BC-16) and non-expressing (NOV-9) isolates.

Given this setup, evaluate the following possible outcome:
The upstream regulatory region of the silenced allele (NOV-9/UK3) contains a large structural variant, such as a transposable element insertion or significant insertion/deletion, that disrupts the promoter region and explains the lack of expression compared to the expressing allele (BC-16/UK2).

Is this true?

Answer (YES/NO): NO